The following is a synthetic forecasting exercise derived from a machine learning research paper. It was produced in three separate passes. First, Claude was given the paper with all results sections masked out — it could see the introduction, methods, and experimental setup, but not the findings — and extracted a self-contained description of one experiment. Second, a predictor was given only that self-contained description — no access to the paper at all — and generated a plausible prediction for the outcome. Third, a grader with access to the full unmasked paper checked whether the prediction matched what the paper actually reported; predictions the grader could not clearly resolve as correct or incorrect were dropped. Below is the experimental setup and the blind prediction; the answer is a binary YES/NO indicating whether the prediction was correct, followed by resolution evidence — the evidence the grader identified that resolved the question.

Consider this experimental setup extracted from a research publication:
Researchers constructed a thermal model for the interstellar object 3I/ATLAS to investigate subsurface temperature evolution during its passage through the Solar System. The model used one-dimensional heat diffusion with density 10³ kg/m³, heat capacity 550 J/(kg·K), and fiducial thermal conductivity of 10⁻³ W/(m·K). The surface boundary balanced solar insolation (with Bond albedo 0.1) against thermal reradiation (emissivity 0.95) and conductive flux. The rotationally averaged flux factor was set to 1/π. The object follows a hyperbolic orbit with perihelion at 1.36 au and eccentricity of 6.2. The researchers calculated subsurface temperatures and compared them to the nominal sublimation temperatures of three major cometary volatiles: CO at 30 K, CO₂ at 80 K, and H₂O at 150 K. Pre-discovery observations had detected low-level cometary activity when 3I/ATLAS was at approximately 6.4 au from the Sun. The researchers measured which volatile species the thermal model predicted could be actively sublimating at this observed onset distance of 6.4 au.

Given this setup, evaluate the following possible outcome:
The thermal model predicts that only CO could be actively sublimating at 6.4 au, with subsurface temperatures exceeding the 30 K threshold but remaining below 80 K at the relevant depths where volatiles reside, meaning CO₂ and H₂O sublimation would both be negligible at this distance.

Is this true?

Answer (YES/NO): NO